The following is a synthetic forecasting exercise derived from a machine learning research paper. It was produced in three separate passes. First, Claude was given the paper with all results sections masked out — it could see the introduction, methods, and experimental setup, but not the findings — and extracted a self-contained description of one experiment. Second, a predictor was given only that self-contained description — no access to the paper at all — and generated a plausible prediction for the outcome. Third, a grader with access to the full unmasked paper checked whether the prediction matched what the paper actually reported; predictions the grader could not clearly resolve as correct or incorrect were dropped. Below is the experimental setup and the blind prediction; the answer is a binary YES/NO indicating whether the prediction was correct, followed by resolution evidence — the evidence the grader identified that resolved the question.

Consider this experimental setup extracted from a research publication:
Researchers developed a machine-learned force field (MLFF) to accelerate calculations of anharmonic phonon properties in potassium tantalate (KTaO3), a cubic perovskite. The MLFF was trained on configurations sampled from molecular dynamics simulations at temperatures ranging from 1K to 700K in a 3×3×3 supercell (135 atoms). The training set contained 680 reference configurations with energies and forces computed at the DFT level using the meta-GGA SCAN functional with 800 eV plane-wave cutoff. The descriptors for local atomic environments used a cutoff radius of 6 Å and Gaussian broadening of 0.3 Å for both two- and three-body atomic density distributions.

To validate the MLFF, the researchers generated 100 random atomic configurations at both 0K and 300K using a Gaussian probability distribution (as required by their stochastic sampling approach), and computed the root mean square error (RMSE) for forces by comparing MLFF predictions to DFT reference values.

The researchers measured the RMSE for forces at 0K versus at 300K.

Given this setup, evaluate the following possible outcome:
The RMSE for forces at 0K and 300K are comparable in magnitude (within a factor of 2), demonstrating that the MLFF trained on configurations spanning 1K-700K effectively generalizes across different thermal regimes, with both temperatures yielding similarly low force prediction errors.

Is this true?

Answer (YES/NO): NO